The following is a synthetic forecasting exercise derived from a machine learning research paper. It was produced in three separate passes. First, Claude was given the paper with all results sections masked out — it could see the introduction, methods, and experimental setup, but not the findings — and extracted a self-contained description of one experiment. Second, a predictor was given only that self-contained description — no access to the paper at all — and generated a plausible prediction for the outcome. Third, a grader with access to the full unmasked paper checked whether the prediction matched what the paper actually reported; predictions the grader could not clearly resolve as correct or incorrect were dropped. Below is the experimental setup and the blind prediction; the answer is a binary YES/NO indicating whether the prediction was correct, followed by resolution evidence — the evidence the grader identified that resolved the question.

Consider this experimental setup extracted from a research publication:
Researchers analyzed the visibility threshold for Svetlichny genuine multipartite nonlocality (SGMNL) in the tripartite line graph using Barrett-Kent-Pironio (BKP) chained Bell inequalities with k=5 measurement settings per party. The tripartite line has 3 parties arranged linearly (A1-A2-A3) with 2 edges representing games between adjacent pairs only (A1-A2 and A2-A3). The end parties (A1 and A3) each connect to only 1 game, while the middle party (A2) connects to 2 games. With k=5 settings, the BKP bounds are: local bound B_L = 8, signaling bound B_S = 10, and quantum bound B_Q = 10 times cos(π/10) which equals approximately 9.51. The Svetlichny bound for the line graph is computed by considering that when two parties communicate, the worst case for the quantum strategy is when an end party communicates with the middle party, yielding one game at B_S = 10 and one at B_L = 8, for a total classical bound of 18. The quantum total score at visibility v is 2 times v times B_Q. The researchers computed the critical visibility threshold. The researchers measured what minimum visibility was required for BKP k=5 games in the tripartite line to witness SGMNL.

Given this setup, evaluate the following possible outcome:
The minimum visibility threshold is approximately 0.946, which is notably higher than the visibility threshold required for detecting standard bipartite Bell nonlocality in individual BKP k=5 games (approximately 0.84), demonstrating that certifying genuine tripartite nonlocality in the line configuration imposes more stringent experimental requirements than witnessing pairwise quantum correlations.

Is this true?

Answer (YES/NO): NO